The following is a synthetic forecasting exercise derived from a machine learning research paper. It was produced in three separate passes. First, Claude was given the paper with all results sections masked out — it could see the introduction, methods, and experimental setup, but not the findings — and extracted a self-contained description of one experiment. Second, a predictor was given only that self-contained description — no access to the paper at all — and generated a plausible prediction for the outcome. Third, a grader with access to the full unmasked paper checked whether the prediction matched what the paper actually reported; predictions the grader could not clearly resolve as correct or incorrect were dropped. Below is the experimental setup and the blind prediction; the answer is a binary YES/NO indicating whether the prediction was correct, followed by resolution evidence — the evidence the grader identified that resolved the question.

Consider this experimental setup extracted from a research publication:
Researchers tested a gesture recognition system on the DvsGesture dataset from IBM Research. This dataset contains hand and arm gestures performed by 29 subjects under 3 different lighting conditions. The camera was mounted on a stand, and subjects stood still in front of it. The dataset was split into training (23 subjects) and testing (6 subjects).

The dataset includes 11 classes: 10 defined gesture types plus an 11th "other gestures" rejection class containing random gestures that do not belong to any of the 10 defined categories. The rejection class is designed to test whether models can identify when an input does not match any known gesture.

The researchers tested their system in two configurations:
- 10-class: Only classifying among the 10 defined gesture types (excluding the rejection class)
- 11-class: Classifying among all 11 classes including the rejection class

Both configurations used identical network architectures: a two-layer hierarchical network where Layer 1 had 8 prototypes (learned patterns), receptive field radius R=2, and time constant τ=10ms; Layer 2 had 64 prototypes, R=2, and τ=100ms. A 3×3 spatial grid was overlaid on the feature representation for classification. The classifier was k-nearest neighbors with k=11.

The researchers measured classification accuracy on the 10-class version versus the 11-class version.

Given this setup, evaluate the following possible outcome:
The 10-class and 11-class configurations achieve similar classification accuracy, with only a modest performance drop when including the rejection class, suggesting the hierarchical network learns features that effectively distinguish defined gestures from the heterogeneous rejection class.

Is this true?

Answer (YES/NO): NO